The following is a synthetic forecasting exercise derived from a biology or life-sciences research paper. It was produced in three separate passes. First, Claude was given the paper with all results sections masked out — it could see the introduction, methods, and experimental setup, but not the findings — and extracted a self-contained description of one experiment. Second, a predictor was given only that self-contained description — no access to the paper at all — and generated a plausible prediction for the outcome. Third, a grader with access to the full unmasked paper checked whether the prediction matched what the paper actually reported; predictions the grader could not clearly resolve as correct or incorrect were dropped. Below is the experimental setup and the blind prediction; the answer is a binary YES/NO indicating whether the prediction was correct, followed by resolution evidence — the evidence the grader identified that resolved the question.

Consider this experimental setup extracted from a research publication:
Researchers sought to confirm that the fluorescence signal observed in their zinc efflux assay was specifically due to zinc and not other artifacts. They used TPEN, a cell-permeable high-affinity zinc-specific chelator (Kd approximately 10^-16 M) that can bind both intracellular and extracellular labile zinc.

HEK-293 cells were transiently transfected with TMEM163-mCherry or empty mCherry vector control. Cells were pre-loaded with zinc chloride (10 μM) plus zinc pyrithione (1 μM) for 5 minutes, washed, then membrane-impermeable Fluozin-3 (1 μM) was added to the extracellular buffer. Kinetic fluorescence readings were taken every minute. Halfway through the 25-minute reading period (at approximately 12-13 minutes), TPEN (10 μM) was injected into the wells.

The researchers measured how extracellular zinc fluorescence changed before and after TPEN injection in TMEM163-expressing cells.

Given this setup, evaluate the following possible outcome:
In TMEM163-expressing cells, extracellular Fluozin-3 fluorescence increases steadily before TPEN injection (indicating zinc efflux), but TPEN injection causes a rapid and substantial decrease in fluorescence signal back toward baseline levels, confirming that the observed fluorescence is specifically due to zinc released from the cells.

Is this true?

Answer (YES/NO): YES